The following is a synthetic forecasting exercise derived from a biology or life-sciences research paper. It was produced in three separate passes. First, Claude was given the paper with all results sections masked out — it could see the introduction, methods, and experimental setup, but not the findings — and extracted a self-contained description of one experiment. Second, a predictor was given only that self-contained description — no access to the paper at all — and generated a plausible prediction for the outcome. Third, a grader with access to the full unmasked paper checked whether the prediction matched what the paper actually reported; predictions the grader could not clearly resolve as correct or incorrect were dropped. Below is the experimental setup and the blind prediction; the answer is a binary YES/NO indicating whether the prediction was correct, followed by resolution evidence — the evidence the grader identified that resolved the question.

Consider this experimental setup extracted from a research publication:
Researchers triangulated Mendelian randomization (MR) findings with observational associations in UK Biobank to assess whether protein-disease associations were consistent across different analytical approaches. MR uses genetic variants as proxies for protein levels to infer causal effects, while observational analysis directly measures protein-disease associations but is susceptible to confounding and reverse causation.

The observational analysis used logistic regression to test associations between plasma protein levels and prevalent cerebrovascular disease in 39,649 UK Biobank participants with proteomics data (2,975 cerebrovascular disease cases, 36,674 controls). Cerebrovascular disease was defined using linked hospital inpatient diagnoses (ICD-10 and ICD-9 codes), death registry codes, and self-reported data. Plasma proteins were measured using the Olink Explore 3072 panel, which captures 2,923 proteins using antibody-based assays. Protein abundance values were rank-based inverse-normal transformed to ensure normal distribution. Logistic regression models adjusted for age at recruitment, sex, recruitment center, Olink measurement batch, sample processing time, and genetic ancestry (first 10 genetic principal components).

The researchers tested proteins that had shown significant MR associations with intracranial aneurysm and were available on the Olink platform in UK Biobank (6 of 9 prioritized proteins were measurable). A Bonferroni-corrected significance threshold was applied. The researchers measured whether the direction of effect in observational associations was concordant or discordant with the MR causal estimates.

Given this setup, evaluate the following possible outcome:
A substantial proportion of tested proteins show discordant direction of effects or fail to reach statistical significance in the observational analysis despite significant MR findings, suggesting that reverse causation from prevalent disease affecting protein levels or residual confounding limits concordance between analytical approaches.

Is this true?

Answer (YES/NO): YES